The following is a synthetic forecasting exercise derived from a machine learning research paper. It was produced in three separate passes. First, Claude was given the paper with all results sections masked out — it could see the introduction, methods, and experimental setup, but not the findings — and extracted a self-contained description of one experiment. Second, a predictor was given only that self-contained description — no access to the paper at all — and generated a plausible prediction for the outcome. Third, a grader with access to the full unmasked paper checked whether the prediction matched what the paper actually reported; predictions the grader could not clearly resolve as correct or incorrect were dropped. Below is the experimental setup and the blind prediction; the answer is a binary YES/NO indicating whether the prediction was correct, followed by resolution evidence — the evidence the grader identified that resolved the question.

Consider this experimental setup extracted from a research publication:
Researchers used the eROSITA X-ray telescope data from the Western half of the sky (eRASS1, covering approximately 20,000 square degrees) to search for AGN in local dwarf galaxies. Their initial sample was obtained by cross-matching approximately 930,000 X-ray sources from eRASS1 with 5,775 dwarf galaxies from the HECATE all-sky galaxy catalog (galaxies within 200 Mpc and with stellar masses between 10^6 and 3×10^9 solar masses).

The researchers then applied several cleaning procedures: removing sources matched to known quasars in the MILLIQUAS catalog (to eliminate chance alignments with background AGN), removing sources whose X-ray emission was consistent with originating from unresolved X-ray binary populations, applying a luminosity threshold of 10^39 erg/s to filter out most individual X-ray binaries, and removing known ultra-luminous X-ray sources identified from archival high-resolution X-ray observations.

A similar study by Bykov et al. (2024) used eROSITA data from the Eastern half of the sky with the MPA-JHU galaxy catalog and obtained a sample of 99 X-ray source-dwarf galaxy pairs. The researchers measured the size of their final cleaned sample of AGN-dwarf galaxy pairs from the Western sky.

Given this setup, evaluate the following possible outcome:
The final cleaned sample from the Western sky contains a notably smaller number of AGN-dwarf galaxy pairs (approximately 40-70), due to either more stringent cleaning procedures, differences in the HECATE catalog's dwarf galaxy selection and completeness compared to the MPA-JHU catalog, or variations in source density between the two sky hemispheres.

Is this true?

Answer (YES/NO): NO